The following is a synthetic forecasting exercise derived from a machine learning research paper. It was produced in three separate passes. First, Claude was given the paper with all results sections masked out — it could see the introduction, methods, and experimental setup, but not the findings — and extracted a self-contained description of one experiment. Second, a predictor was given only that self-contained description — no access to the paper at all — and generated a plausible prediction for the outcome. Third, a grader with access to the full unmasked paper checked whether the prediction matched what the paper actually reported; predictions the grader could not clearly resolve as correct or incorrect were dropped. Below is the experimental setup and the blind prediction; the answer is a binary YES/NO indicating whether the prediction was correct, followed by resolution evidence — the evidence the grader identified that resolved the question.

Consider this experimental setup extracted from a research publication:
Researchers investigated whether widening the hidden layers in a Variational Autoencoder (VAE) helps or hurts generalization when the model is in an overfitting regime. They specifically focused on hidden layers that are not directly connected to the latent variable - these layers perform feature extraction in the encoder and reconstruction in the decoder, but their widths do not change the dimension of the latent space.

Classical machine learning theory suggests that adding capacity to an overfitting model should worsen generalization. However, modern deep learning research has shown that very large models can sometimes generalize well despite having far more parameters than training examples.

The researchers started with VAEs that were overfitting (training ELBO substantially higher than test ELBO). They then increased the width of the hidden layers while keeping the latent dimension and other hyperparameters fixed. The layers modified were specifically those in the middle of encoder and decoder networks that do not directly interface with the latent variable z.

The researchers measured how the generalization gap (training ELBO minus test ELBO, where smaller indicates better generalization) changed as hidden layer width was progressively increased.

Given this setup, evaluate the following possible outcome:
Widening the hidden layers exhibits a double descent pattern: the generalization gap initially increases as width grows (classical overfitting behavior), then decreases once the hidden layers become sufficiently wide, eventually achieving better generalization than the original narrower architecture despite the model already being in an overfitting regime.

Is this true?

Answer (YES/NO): NO